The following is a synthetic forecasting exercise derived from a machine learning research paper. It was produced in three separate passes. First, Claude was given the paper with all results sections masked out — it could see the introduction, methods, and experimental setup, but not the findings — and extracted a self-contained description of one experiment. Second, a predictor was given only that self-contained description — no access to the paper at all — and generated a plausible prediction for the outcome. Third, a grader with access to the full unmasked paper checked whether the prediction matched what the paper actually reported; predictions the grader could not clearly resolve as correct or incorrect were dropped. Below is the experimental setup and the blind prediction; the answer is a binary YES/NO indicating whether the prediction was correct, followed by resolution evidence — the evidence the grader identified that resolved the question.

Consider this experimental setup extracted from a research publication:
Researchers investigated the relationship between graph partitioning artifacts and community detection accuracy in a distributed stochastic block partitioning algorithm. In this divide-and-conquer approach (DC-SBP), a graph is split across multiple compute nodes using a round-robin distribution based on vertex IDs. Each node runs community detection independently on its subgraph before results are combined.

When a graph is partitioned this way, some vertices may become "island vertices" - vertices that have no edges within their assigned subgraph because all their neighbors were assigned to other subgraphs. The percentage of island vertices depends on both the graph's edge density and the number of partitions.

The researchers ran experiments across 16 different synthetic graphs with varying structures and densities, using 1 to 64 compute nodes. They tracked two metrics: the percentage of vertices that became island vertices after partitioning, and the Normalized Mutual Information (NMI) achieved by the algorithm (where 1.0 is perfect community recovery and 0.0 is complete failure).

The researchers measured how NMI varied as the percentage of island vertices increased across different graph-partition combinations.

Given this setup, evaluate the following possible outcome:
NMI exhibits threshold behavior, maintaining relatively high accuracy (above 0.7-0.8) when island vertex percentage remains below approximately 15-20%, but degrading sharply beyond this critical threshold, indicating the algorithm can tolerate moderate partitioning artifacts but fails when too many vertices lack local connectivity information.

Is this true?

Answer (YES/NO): NO